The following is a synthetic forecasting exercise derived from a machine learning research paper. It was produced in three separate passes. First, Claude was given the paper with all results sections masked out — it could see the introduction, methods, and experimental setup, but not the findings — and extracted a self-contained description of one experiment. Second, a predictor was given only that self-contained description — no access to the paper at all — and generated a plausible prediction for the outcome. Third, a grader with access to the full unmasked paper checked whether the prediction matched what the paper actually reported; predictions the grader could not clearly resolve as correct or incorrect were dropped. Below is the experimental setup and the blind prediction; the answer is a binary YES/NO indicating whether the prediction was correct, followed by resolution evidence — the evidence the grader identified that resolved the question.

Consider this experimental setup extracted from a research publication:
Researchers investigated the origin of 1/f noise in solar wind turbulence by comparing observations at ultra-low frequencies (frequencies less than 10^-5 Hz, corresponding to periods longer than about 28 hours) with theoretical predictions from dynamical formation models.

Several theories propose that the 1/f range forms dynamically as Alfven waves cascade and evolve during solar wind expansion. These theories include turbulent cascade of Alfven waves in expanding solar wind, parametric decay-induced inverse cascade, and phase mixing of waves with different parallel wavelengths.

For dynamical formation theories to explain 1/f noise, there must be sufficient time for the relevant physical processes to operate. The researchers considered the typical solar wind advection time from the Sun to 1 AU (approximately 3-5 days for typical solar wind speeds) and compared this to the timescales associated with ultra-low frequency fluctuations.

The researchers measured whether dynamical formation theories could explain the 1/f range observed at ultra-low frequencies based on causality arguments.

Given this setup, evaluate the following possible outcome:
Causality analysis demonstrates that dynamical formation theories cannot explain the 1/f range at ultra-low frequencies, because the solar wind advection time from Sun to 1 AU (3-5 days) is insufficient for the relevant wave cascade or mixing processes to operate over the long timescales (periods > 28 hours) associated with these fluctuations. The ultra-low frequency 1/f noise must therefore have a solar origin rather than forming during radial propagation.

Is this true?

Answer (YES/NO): YES